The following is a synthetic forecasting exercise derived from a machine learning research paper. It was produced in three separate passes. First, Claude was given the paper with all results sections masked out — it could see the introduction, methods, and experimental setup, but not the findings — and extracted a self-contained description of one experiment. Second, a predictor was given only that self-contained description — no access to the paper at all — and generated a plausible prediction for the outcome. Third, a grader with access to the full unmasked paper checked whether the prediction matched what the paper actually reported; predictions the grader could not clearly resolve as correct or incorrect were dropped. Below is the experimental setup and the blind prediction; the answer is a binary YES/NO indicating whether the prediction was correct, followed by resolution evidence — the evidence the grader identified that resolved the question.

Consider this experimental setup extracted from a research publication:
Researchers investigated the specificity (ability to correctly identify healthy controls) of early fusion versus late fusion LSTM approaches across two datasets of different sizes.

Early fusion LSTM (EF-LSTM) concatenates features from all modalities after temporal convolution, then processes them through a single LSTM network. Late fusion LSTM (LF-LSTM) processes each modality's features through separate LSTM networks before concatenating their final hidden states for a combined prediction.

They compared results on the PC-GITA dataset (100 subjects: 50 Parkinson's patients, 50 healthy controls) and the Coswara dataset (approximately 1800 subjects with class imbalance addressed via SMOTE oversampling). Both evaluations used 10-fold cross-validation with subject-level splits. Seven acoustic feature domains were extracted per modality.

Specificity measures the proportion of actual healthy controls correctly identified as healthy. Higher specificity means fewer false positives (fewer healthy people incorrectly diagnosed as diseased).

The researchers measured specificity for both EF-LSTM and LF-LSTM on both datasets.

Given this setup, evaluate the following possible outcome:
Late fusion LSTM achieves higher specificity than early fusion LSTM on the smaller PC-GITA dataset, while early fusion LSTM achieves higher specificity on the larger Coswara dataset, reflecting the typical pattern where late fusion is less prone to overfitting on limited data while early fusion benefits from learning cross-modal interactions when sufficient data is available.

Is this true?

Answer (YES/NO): NO